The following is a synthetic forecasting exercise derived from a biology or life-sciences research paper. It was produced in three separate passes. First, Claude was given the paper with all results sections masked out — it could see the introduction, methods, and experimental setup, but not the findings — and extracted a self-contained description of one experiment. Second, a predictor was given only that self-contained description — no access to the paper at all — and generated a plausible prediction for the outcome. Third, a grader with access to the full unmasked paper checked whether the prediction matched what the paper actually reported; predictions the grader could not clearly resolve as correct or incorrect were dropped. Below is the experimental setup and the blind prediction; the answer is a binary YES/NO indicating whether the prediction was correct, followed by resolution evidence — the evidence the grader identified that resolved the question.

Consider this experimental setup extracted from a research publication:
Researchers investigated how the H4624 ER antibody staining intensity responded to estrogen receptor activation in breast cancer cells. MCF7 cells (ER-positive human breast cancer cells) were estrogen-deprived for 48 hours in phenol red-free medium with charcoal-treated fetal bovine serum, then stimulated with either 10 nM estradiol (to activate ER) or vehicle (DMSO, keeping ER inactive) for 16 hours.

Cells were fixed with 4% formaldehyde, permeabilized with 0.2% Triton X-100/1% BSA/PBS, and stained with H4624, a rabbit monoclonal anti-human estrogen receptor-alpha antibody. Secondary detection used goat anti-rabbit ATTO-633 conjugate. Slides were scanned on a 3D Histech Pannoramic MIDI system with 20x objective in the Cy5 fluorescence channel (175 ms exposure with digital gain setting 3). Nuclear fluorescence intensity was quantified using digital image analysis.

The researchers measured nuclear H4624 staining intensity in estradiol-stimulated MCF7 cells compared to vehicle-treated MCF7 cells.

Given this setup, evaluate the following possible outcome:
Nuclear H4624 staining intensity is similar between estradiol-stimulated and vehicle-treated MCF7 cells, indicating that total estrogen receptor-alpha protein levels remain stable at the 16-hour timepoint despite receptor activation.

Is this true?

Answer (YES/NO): YES